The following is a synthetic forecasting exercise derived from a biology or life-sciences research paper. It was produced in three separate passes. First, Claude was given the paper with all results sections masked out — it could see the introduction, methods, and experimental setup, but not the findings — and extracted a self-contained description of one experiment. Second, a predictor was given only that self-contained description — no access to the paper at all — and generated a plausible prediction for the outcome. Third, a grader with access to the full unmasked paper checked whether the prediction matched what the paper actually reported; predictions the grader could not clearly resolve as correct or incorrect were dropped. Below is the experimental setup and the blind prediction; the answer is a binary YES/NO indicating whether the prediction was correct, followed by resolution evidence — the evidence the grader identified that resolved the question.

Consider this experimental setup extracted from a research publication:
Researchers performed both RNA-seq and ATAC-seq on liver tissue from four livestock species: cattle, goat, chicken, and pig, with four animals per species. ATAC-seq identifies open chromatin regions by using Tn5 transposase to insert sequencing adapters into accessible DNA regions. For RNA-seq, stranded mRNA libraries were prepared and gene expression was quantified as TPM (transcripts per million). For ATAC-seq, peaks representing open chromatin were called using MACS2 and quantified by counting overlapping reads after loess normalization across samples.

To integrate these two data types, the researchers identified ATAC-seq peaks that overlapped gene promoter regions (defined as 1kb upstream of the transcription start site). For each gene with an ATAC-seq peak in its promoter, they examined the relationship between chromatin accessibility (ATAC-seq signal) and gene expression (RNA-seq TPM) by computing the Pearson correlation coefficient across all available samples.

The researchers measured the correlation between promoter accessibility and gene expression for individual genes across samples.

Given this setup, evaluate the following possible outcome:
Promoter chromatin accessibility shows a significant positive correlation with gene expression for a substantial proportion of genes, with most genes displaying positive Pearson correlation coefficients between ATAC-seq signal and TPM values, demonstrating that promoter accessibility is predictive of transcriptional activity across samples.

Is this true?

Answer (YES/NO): NO